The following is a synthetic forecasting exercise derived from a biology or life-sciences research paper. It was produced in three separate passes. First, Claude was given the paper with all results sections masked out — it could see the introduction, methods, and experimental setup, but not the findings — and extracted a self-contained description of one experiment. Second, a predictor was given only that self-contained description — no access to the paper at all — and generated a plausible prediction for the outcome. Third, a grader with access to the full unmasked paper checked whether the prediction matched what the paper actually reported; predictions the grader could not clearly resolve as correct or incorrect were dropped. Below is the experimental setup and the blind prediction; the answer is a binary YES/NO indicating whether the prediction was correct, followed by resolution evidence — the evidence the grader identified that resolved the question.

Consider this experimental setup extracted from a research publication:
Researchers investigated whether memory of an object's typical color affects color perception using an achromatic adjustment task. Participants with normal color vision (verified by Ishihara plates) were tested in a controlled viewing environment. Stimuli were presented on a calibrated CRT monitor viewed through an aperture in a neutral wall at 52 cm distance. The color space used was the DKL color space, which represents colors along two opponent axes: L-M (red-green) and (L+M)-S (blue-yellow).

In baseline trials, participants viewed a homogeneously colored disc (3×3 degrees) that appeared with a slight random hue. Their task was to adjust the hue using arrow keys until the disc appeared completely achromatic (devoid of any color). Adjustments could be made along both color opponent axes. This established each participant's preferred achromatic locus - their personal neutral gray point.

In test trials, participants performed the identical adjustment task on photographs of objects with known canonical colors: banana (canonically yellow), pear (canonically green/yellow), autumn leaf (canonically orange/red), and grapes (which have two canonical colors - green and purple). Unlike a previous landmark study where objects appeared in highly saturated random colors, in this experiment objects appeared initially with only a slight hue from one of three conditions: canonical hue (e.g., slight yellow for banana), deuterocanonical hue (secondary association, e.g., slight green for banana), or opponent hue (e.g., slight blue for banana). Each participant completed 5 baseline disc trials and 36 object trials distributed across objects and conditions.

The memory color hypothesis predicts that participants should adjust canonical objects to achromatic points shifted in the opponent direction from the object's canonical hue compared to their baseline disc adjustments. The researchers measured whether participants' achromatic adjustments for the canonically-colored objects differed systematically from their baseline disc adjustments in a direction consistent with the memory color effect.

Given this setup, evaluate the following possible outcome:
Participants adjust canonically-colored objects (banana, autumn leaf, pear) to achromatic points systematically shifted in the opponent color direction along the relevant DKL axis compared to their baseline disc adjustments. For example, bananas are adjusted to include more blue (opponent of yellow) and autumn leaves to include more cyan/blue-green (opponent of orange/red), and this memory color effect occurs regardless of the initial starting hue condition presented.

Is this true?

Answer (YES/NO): NO